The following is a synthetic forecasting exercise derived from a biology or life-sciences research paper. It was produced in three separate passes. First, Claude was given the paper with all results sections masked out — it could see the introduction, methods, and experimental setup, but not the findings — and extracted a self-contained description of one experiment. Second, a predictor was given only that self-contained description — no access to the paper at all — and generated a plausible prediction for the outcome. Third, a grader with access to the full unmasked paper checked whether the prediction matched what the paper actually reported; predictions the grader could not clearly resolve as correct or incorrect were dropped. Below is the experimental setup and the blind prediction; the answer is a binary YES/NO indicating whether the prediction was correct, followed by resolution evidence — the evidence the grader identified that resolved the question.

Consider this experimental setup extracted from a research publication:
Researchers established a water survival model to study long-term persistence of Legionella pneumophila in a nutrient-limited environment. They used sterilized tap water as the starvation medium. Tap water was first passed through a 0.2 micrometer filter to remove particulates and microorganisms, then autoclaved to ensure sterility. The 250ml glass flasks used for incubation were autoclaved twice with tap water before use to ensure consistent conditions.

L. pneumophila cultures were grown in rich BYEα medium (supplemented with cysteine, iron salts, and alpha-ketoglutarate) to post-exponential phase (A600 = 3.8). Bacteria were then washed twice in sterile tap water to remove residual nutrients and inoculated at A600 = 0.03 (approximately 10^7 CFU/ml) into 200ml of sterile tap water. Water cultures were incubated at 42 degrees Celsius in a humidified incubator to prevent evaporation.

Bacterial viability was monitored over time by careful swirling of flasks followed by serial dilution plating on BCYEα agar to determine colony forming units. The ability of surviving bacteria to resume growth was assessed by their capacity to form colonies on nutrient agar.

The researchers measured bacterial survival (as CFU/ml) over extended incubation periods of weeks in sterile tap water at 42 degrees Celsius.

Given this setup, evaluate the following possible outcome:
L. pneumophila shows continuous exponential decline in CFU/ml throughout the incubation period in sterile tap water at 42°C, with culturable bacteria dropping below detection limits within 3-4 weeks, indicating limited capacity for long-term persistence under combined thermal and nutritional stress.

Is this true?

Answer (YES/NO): NO